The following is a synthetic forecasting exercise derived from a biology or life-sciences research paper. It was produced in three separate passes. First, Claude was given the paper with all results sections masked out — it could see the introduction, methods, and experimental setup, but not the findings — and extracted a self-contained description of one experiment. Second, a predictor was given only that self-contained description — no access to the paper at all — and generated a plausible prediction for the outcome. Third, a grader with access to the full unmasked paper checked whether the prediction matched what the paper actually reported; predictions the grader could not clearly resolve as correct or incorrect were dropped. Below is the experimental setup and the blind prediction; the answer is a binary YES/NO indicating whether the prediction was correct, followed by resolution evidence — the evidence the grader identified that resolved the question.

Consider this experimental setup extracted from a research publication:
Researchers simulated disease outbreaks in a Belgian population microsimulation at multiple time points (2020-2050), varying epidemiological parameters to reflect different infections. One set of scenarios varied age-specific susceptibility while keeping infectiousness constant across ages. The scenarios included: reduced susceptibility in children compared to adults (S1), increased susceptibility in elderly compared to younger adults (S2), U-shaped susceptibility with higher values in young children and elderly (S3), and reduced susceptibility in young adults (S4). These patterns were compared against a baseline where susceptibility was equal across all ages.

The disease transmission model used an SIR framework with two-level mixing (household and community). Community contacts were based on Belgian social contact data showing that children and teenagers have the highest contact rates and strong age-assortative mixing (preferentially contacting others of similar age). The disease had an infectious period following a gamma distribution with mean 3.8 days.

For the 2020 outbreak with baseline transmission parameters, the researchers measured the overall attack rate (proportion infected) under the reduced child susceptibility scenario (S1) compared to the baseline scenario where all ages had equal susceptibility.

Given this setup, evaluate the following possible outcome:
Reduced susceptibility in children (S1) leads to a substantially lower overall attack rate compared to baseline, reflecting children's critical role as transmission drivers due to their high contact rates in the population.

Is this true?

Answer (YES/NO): YES